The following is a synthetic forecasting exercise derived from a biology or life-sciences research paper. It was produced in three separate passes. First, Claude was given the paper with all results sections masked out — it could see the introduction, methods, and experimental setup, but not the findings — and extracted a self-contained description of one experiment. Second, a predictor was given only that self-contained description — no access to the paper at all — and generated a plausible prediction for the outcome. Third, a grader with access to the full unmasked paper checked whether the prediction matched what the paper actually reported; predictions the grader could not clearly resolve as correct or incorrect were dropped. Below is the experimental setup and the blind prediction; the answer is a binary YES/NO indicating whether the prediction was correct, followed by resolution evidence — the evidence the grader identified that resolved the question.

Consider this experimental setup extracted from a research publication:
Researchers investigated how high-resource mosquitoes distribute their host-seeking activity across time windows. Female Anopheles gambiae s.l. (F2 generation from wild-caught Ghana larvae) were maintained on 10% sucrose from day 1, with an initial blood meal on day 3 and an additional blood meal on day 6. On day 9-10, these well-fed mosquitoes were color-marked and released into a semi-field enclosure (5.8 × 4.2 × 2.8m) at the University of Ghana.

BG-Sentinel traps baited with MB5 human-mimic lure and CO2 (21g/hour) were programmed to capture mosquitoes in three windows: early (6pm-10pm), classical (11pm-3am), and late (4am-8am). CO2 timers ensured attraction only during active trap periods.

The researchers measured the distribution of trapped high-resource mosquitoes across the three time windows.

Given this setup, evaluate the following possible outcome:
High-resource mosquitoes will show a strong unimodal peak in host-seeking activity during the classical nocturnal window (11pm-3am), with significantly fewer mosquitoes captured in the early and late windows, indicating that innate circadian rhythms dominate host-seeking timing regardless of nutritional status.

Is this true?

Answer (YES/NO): NO